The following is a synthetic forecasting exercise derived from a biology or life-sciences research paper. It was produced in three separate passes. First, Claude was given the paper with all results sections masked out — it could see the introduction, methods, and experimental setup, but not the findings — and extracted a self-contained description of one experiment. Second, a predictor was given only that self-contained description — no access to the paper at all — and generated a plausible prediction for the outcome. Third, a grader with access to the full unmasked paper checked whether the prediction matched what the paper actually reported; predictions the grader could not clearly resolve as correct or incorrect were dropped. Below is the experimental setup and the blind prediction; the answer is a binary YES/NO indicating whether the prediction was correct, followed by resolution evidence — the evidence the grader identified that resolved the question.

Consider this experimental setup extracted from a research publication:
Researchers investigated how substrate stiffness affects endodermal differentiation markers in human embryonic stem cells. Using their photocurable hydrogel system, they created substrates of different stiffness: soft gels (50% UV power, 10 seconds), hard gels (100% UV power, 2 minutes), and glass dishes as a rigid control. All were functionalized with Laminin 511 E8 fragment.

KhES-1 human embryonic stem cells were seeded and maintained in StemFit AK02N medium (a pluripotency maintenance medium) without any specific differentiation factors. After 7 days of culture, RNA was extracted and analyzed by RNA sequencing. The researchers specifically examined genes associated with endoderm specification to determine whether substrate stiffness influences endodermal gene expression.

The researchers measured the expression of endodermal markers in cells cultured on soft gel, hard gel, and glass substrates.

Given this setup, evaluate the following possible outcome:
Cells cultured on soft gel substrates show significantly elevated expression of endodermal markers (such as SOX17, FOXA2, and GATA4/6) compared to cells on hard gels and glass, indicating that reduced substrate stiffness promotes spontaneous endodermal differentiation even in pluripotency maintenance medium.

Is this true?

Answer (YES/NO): NO